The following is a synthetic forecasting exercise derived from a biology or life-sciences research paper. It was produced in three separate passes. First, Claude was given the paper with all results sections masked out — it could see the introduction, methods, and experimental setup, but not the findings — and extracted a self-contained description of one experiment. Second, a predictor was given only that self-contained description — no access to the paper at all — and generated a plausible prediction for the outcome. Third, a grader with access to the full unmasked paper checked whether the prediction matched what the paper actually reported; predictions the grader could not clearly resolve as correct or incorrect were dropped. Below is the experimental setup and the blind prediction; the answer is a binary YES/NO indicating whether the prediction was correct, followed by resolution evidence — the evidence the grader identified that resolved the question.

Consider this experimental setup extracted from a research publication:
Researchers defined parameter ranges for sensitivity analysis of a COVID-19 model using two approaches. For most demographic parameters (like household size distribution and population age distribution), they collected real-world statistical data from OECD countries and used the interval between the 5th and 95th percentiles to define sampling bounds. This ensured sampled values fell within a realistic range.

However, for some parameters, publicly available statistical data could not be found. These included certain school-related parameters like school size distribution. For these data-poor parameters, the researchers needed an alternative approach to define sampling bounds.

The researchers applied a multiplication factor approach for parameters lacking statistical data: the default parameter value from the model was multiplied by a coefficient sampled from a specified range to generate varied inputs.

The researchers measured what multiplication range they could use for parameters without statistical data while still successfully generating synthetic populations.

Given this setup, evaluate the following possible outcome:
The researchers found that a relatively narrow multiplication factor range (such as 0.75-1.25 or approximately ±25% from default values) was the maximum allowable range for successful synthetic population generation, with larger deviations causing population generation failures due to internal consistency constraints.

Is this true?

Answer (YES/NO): NO